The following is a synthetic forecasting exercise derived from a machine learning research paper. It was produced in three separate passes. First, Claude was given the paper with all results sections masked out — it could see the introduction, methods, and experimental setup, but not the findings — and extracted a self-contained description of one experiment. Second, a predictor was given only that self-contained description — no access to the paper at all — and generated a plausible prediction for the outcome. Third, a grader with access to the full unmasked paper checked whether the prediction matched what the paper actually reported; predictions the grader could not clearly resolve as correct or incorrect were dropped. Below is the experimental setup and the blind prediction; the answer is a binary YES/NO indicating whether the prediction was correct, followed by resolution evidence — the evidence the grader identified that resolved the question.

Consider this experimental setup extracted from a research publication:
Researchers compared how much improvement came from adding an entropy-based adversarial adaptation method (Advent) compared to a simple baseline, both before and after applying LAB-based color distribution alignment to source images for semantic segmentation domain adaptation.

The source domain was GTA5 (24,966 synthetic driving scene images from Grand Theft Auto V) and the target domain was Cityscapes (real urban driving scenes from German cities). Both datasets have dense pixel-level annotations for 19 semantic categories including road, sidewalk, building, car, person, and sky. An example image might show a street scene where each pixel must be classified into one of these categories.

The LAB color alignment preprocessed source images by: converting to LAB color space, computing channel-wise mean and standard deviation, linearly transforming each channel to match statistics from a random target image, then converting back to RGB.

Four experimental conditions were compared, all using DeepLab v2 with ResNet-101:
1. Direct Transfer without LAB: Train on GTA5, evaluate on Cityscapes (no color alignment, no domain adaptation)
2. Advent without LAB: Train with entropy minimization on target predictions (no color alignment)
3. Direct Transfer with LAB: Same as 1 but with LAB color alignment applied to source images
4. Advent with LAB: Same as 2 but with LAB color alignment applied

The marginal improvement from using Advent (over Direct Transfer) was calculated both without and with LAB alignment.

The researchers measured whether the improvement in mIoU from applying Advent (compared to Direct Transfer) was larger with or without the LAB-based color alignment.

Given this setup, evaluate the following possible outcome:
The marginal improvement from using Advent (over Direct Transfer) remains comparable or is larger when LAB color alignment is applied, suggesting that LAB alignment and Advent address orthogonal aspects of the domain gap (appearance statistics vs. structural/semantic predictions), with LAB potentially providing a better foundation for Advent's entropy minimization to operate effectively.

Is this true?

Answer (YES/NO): NO